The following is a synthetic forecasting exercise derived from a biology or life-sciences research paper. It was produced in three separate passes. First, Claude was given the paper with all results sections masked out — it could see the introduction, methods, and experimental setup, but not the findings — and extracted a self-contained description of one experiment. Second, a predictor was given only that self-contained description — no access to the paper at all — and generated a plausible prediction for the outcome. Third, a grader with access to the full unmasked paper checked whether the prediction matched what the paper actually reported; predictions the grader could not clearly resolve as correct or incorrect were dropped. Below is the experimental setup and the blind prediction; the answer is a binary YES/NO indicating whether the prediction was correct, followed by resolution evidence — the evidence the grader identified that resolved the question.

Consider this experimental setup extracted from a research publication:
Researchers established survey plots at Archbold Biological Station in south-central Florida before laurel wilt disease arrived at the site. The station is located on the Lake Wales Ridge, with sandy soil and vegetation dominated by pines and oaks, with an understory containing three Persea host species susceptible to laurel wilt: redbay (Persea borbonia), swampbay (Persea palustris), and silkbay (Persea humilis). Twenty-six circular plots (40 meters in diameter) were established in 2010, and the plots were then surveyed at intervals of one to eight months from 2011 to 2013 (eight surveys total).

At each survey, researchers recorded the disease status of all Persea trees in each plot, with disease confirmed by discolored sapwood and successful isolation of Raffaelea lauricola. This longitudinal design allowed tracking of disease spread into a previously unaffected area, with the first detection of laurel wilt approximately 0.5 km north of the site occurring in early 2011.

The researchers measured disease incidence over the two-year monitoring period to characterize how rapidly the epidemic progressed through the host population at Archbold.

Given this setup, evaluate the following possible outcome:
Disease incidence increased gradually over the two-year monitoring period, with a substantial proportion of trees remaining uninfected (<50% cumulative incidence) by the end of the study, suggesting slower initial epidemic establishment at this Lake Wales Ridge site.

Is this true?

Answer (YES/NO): YES